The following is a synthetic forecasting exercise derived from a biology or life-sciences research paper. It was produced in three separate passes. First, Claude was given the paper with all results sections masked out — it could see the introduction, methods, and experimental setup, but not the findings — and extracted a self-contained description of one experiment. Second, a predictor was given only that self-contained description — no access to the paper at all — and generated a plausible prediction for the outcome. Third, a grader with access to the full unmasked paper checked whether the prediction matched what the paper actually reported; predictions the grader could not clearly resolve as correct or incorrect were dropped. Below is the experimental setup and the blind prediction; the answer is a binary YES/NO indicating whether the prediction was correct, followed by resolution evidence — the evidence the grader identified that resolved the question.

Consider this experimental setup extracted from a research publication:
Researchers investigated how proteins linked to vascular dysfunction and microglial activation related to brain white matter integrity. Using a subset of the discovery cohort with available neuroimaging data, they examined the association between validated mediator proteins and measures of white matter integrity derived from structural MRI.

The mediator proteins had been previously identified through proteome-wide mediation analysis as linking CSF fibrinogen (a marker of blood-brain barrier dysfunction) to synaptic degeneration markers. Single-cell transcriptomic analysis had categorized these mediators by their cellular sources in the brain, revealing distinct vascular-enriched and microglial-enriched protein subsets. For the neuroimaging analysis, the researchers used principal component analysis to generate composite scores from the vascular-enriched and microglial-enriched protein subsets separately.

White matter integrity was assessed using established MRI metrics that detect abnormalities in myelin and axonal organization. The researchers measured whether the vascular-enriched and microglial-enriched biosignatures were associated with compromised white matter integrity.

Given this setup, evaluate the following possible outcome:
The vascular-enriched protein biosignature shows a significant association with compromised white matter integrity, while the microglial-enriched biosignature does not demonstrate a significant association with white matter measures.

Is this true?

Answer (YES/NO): NO